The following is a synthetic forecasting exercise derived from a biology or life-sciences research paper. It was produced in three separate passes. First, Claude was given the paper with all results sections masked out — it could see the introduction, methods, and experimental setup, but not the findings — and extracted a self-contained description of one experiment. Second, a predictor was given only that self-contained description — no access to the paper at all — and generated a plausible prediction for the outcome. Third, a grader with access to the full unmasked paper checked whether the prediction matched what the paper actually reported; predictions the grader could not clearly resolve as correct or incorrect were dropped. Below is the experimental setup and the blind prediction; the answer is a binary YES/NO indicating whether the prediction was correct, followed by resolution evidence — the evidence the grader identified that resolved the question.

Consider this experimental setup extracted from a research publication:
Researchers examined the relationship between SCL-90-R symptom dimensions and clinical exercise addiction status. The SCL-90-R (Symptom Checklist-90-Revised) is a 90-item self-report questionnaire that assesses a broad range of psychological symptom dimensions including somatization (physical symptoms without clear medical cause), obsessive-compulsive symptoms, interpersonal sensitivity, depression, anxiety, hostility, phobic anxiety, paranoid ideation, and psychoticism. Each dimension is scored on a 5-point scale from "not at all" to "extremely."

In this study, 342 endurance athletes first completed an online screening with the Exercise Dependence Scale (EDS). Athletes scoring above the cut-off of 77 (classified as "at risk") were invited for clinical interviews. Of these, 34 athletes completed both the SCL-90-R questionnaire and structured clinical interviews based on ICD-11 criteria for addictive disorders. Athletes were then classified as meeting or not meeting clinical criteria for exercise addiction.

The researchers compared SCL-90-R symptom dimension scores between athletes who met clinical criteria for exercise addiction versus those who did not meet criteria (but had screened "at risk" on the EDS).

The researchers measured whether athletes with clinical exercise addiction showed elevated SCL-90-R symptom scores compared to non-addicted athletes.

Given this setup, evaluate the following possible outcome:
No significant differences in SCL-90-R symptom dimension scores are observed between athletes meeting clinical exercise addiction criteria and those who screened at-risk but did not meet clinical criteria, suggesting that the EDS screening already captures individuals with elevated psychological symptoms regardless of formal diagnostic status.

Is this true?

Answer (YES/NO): NO